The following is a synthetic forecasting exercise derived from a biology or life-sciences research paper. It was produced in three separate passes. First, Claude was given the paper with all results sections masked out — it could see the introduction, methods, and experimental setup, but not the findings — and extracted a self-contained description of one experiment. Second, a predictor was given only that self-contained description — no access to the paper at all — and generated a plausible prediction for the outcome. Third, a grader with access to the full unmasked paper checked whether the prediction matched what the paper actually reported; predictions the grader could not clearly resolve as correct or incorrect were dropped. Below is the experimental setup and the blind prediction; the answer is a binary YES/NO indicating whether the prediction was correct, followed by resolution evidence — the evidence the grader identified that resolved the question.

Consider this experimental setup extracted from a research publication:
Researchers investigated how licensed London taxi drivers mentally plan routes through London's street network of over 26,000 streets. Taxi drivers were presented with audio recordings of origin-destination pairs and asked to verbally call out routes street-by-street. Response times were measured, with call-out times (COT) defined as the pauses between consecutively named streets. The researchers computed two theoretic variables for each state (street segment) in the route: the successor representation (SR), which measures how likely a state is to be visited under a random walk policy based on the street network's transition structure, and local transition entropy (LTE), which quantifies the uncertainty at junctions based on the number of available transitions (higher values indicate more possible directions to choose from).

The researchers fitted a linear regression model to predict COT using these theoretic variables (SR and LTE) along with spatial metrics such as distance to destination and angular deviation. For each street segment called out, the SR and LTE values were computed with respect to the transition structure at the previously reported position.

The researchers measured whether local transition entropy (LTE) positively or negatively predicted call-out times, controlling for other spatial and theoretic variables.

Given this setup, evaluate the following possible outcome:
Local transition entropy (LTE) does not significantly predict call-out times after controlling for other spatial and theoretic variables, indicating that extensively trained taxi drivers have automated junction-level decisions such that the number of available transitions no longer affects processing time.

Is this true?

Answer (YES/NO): NO